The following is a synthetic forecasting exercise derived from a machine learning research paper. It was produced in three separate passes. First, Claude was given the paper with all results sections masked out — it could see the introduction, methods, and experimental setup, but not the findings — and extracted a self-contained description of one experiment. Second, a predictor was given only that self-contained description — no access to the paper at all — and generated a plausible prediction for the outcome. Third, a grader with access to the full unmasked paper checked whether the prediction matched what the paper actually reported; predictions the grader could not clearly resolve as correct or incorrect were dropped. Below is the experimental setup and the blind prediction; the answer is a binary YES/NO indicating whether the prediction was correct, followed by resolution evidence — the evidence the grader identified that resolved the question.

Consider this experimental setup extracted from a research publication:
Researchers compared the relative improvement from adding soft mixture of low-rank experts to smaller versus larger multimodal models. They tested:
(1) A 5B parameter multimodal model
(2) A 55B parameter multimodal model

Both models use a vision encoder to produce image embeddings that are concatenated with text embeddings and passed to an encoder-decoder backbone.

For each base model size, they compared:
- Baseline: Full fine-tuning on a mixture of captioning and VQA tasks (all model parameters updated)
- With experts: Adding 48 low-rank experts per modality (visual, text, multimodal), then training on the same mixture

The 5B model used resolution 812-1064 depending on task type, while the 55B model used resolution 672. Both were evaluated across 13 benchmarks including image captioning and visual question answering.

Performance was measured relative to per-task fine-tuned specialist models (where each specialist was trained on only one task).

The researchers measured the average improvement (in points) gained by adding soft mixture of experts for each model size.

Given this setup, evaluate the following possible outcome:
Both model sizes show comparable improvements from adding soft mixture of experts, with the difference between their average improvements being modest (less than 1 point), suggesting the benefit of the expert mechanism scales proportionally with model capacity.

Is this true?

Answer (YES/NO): YES